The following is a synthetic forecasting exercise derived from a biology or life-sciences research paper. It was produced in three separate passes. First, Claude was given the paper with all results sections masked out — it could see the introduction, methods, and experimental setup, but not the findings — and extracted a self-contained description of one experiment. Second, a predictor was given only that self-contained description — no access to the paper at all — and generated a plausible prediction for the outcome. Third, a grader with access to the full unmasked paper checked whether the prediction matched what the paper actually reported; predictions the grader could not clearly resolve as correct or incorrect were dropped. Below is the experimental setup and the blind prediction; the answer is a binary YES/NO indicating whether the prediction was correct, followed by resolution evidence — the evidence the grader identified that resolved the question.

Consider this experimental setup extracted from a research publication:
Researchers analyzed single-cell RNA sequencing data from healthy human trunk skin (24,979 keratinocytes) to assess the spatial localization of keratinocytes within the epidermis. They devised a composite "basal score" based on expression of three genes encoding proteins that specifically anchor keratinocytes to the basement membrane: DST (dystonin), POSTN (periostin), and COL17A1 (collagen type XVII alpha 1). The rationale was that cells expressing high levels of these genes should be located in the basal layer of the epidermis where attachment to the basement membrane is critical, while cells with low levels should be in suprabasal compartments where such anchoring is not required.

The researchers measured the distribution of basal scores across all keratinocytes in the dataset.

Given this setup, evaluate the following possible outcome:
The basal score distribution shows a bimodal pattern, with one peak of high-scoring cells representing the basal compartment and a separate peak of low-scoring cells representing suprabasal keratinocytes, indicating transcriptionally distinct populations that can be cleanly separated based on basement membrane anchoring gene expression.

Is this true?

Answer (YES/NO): YES